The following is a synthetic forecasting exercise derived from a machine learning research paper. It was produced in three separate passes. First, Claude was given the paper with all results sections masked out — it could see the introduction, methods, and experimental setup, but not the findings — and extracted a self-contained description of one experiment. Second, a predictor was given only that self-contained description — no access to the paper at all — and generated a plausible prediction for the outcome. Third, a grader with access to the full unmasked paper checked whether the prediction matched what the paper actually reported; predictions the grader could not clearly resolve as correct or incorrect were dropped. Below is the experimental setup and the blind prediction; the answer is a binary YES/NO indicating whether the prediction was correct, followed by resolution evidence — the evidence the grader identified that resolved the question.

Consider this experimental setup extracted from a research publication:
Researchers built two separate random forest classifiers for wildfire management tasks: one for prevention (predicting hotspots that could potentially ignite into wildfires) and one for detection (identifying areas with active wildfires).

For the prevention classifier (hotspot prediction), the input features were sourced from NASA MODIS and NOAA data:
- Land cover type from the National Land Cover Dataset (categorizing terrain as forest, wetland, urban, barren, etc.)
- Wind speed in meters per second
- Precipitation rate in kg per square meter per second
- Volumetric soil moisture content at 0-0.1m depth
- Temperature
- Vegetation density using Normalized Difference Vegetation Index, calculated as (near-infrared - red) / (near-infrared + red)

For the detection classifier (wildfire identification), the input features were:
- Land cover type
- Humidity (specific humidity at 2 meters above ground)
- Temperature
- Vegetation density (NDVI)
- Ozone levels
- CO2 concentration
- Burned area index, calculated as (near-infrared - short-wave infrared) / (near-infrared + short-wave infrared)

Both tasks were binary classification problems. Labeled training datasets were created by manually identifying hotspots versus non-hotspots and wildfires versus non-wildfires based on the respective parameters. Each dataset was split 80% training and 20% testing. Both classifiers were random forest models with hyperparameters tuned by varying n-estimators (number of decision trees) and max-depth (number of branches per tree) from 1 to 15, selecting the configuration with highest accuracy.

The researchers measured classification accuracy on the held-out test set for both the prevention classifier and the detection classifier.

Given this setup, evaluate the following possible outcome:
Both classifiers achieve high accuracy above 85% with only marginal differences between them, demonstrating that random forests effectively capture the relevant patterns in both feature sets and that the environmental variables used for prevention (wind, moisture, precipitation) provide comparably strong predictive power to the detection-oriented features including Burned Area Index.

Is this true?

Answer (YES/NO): YES